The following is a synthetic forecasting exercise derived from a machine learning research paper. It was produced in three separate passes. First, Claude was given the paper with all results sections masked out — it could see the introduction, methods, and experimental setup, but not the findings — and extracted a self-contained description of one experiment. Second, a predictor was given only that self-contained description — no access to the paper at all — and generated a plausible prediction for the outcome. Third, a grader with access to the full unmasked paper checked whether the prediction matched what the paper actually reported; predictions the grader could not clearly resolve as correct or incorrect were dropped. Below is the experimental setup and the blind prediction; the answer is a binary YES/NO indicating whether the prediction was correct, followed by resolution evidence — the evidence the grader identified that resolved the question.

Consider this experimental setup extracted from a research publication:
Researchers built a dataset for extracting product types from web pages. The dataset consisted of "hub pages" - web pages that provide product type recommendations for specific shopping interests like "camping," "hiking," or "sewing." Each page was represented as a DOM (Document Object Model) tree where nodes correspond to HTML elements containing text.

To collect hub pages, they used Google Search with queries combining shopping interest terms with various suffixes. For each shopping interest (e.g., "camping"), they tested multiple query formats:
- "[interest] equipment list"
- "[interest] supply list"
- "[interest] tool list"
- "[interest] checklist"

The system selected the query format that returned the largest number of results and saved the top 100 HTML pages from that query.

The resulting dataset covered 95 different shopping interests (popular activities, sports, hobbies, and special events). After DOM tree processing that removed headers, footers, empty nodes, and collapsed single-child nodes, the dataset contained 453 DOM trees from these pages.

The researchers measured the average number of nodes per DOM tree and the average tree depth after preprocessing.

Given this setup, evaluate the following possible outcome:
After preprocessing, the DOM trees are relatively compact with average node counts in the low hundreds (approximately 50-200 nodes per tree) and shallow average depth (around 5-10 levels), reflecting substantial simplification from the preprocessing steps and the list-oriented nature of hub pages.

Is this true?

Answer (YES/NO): YES